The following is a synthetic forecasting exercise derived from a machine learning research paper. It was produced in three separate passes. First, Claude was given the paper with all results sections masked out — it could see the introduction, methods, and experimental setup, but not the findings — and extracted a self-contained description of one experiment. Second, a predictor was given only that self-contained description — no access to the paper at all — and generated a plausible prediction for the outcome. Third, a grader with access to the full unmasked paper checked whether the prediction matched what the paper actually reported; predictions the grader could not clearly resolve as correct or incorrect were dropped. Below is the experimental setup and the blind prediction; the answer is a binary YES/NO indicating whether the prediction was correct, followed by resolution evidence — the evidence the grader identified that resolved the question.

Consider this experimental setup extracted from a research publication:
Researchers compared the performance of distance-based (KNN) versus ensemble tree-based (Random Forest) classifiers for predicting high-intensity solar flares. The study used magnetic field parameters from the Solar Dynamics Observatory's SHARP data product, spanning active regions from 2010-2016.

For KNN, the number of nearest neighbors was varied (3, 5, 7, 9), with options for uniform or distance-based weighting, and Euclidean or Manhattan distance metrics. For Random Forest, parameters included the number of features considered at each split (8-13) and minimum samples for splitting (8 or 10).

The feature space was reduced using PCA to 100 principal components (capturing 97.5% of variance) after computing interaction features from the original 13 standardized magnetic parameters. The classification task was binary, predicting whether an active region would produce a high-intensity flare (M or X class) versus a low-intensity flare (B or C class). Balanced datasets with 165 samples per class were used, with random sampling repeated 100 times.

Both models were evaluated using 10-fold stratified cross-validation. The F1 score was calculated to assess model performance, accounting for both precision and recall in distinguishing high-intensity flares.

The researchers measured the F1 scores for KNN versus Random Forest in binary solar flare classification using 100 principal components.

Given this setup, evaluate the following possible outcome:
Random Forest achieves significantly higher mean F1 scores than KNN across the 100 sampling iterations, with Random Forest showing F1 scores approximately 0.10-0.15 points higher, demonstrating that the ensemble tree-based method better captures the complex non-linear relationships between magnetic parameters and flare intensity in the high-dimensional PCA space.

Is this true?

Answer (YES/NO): NO